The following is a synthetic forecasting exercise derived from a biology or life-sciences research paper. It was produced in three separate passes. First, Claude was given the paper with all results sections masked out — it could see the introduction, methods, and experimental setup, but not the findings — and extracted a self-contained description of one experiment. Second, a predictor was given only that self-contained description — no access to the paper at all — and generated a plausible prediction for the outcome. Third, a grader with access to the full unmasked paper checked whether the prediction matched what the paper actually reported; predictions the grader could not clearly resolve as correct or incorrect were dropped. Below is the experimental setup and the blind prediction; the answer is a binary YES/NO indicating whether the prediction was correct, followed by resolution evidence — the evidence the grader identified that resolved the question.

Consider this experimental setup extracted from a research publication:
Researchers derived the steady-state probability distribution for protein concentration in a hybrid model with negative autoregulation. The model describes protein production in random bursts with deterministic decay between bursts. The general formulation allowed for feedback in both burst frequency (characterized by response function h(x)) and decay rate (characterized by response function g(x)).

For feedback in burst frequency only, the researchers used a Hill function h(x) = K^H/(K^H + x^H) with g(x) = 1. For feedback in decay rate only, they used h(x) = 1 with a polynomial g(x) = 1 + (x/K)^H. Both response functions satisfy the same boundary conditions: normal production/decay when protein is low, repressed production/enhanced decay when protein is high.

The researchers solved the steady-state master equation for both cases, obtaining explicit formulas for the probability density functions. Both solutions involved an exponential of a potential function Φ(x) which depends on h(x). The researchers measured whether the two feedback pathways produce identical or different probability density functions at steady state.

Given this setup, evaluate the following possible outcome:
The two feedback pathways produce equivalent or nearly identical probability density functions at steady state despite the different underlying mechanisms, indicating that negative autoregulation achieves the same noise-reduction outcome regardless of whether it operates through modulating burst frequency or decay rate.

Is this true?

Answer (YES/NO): NO